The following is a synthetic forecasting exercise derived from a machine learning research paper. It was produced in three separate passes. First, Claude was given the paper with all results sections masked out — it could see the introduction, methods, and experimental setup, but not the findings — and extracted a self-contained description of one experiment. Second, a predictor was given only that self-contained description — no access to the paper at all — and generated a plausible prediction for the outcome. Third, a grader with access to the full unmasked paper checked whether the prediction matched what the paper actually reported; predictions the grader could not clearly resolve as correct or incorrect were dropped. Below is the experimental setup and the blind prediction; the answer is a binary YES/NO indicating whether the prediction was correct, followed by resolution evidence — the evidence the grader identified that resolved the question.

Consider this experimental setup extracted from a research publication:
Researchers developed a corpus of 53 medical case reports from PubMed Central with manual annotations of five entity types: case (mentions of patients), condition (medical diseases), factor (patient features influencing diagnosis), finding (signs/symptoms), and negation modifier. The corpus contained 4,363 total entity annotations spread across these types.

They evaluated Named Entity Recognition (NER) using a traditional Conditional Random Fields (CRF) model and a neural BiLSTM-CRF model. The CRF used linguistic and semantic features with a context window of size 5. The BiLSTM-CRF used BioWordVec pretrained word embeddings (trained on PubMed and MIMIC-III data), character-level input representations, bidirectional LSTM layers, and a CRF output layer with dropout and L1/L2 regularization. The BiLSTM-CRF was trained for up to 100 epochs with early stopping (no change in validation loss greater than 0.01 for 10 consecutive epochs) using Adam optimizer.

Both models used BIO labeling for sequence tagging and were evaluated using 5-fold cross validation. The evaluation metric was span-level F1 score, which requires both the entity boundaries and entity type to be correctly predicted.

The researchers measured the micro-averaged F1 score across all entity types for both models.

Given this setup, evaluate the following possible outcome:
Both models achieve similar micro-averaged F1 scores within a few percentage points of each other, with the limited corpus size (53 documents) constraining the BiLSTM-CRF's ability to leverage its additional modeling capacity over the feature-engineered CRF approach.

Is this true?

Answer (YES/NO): NO